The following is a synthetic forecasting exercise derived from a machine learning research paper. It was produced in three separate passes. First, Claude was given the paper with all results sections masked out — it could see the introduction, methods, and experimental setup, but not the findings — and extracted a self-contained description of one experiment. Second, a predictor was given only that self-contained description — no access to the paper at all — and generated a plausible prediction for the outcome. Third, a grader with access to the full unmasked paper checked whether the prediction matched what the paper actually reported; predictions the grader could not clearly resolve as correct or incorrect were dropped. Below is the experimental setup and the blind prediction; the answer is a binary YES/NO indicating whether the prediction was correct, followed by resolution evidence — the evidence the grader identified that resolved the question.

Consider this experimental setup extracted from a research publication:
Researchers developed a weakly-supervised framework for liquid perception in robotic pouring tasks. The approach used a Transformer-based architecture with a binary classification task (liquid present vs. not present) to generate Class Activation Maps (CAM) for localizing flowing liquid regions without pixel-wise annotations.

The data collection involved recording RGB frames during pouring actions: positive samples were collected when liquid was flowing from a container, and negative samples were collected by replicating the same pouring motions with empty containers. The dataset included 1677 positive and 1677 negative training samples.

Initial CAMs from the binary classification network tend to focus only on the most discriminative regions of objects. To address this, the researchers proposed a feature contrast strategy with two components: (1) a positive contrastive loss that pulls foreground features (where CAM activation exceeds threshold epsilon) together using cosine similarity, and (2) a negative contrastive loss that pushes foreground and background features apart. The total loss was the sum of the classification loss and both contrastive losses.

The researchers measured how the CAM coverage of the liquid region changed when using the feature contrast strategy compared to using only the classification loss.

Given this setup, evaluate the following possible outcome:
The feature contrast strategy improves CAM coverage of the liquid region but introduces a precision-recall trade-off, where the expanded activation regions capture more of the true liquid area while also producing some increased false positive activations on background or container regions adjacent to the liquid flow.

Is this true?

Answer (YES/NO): NO